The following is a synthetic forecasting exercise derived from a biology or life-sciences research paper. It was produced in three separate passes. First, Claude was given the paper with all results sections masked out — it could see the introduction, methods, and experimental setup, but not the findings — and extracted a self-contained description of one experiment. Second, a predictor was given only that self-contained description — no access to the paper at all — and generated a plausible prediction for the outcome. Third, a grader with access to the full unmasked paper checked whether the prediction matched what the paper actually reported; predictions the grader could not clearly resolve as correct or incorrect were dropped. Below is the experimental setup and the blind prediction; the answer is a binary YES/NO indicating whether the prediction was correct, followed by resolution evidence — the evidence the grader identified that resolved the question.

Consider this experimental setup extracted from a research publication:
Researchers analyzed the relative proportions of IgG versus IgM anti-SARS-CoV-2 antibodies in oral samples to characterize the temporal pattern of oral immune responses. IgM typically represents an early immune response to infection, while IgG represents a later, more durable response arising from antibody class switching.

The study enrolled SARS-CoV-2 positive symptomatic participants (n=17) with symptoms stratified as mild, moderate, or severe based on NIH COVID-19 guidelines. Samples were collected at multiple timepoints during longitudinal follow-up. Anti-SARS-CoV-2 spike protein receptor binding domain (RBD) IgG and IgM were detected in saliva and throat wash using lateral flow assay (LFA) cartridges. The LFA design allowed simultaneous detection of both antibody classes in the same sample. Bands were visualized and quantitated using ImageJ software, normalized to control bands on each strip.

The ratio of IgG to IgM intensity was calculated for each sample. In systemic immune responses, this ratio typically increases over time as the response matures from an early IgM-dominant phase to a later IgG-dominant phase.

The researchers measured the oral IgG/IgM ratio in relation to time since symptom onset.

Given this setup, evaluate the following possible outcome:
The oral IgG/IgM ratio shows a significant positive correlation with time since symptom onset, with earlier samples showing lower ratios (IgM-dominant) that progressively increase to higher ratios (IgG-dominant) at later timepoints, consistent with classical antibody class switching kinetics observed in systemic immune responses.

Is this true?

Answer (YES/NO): NO